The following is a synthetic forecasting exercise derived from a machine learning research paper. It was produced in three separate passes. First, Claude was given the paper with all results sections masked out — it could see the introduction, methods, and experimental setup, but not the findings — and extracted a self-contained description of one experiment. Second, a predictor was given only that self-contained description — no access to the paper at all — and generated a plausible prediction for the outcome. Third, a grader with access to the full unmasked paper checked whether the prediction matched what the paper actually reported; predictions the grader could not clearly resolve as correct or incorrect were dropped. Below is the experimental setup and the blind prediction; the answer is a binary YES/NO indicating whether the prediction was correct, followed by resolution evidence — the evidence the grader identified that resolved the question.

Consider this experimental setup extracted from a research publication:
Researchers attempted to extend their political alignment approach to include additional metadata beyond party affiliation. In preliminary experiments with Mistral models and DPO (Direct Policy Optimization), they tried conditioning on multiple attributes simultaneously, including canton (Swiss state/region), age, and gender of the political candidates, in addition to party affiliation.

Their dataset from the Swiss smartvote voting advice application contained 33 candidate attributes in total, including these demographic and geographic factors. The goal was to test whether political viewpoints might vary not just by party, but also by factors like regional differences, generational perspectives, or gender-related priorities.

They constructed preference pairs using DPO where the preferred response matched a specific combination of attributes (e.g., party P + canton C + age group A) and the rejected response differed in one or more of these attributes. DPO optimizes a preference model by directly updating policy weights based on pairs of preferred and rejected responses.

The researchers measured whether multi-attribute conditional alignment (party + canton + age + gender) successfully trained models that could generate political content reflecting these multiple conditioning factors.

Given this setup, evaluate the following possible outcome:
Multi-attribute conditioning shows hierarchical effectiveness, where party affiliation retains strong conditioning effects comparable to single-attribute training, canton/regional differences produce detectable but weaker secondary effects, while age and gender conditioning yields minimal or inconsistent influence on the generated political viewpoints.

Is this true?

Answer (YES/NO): NO